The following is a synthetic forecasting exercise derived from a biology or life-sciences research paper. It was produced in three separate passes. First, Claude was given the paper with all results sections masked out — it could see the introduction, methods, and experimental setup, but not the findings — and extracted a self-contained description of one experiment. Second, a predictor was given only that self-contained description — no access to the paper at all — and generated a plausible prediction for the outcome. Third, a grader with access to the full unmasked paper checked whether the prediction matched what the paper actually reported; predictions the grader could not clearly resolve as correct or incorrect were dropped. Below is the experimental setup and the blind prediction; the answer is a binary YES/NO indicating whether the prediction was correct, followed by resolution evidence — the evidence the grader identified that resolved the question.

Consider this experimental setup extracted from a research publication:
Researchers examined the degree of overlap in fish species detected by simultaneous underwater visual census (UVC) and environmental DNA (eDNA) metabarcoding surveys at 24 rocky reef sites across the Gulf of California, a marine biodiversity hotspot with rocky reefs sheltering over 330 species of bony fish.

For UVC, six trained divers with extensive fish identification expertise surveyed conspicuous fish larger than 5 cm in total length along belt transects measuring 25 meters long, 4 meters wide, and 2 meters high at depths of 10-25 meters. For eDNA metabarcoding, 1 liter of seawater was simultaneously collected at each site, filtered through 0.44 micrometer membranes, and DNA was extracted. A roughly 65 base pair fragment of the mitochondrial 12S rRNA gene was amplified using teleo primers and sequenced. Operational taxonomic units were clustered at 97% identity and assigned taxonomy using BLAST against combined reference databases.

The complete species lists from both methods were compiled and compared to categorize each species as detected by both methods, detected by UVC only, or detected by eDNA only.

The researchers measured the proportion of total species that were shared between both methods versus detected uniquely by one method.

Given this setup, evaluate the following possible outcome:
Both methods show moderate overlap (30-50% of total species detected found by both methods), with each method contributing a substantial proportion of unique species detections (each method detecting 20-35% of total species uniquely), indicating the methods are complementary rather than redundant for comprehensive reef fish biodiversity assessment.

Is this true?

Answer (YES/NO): NO